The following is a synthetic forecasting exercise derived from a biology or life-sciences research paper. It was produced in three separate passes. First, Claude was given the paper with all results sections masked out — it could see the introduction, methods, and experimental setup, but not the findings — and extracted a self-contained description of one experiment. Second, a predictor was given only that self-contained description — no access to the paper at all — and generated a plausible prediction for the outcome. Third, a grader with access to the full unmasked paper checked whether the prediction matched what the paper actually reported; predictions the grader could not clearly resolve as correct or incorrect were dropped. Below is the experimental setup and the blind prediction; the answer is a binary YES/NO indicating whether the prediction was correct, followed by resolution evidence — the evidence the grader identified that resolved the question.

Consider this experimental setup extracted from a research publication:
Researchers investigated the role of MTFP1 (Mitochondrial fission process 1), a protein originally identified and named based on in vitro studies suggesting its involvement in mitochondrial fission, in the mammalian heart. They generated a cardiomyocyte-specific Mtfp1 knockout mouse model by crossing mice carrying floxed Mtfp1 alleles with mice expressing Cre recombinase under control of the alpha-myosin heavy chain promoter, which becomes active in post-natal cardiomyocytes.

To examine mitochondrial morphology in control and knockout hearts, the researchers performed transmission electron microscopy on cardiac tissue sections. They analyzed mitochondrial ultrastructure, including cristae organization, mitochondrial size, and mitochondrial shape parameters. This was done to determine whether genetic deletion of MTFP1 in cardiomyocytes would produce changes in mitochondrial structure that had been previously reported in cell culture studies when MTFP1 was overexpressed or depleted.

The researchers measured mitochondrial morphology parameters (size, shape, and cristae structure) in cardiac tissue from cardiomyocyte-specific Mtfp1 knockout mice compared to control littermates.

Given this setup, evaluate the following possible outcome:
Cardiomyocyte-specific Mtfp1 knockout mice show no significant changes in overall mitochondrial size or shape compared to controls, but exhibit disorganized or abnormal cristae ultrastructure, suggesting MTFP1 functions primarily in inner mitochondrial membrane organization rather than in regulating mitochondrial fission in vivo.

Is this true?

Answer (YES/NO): NO